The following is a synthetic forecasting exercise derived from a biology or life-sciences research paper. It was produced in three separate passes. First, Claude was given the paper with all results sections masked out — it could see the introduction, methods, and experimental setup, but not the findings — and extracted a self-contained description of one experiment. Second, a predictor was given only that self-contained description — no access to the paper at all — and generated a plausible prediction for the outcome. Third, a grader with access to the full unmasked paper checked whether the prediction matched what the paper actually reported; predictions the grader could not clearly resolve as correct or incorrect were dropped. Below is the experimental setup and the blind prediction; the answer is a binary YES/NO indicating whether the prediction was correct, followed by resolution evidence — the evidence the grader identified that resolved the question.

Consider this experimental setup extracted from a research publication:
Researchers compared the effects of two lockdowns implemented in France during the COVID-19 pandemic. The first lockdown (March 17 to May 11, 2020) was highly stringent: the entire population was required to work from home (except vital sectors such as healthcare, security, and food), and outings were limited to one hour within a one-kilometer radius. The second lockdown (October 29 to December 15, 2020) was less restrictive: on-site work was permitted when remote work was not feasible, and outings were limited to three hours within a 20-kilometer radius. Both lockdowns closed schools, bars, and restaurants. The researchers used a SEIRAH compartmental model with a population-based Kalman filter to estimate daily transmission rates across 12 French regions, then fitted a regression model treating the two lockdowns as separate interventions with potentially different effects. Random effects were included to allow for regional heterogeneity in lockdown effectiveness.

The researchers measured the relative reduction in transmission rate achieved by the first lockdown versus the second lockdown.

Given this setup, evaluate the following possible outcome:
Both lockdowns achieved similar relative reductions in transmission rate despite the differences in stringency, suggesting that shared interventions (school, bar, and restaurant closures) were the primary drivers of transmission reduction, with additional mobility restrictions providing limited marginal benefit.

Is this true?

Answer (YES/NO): NO